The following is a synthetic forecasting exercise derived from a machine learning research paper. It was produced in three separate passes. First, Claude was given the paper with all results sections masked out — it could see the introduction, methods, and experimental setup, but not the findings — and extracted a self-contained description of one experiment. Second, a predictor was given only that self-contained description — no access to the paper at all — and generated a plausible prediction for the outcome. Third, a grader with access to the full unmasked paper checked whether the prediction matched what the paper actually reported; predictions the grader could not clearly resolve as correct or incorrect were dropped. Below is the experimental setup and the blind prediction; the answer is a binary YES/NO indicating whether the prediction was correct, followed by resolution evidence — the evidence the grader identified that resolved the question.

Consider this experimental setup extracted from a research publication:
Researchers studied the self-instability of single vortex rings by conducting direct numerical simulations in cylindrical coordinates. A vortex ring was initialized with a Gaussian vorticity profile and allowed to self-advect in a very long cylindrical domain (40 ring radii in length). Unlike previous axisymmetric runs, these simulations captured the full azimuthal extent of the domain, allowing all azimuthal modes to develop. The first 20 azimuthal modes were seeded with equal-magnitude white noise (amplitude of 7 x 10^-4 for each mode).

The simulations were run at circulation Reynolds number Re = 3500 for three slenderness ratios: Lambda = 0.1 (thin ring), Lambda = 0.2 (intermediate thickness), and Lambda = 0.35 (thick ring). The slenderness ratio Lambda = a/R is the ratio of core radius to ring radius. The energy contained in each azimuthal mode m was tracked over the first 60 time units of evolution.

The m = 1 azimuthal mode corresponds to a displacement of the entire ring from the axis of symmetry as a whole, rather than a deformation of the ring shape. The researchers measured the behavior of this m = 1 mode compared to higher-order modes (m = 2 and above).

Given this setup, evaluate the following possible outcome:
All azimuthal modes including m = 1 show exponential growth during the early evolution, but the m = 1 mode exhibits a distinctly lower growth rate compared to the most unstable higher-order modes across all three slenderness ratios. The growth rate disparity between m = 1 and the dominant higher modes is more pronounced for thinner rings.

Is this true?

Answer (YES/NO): NO